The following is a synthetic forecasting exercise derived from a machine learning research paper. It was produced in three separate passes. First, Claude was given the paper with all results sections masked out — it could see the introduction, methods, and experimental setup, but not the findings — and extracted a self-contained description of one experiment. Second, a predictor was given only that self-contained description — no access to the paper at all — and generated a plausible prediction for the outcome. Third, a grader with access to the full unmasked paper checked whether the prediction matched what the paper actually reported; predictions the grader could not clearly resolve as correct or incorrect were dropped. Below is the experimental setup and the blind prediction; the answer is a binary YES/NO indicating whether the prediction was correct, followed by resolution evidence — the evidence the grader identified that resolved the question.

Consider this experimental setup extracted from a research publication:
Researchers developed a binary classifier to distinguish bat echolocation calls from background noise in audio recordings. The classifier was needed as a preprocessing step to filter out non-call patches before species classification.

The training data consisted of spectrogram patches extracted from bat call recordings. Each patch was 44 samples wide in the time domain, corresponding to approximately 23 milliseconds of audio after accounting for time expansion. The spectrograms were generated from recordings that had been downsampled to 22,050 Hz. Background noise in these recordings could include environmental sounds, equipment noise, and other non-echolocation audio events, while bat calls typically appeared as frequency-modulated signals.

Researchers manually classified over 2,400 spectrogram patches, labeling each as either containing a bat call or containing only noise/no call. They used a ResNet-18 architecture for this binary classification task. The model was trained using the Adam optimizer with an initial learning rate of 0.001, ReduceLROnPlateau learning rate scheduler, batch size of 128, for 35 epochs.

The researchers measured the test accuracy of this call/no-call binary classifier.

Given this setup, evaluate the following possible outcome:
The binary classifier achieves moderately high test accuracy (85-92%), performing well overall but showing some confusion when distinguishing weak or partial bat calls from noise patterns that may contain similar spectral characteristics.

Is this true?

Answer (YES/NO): NO